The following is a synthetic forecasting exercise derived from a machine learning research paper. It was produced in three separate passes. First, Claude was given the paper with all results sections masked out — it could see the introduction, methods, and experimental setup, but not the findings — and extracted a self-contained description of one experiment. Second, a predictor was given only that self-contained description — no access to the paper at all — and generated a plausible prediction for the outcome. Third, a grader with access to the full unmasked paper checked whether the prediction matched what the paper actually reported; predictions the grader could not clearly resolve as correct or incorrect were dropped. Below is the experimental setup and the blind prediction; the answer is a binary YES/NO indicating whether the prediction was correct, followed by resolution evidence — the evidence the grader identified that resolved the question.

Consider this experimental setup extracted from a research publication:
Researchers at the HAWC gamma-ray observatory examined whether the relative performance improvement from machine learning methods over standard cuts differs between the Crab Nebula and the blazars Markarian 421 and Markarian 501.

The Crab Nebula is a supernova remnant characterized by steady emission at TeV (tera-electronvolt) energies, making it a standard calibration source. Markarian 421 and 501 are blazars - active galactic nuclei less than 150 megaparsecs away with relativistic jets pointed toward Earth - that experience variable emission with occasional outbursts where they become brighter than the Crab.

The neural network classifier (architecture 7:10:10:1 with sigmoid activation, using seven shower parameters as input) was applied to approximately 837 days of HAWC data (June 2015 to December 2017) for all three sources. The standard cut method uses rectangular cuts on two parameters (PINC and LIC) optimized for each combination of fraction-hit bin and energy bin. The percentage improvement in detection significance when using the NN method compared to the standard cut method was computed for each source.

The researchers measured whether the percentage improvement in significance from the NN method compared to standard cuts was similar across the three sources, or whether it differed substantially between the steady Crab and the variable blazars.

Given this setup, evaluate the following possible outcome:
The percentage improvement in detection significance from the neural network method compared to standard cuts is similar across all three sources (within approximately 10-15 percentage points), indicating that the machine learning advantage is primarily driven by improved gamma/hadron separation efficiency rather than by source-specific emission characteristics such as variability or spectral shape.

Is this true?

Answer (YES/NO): YES